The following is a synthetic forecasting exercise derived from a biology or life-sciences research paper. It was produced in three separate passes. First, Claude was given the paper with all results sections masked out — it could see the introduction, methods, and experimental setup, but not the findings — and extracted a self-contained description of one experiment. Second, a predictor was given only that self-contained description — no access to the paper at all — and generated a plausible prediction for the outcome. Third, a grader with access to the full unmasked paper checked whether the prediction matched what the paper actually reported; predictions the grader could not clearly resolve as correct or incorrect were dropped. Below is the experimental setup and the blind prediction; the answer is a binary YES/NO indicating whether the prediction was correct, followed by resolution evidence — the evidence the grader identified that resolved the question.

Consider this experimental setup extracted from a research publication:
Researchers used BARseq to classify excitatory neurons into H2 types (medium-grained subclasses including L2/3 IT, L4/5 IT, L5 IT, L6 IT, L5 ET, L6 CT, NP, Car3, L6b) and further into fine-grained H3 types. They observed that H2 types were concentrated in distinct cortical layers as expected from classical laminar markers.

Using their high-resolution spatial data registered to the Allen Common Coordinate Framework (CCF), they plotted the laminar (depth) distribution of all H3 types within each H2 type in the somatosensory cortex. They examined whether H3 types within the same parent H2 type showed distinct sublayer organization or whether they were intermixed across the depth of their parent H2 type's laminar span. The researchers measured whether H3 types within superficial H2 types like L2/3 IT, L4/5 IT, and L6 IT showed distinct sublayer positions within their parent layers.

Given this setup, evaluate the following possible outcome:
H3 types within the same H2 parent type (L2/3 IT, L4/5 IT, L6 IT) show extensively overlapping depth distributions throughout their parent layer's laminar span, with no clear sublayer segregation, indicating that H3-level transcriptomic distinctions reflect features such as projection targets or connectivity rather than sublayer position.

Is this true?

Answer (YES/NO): NO